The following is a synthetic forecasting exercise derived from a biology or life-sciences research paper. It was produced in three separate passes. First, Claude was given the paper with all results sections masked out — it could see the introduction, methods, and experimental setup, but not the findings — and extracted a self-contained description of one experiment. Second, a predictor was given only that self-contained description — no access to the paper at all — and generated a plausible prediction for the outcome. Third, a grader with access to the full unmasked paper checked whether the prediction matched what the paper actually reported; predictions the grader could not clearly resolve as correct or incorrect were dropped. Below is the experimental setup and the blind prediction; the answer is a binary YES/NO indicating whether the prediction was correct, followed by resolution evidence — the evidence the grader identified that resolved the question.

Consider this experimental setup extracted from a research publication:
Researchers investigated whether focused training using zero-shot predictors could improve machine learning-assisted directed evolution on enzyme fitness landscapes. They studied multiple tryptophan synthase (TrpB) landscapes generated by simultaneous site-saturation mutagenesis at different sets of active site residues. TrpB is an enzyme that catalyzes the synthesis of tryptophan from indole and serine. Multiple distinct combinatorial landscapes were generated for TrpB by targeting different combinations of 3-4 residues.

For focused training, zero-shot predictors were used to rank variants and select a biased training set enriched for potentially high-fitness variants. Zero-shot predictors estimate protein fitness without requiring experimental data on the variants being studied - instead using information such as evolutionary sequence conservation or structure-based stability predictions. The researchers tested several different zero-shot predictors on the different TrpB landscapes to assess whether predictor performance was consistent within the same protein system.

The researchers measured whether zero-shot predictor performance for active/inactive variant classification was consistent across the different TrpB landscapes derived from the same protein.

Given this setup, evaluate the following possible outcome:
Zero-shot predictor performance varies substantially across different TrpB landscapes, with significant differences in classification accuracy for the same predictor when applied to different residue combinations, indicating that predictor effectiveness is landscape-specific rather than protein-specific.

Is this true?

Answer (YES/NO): YES